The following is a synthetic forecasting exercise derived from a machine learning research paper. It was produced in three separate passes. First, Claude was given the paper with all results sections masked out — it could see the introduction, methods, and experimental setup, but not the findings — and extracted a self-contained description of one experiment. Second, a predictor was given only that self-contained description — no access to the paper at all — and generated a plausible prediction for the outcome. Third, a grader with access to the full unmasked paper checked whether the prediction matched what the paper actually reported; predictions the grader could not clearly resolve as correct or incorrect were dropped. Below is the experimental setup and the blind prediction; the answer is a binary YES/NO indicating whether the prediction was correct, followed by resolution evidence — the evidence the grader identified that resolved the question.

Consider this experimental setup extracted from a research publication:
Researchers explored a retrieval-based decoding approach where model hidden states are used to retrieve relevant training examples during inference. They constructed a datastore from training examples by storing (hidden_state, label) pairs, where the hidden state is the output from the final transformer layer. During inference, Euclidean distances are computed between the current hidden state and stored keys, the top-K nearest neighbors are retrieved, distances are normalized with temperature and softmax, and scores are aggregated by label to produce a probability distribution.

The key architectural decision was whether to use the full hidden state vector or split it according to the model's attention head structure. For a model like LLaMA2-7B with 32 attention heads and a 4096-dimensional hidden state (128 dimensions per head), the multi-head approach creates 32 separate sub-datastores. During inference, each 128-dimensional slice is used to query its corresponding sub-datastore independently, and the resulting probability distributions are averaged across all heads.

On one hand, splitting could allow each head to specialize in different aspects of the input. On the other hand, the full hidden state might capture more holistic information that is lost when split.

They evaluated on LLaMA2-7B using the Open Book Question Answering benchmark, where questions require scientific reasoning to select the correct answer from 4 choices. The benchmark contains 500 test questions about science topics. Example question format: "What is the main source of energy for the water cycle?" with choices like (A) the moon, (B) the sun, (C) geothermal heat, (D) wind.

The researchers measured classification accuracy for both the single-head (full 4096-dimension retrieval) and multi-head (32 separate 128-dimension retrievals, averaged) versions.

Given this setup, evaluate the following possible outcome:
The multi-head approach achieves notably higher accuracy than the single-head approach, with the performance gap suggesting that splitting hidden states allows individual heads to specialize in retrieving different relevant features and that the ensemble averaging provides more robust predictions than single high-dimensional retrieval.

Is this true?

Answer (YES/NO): YES